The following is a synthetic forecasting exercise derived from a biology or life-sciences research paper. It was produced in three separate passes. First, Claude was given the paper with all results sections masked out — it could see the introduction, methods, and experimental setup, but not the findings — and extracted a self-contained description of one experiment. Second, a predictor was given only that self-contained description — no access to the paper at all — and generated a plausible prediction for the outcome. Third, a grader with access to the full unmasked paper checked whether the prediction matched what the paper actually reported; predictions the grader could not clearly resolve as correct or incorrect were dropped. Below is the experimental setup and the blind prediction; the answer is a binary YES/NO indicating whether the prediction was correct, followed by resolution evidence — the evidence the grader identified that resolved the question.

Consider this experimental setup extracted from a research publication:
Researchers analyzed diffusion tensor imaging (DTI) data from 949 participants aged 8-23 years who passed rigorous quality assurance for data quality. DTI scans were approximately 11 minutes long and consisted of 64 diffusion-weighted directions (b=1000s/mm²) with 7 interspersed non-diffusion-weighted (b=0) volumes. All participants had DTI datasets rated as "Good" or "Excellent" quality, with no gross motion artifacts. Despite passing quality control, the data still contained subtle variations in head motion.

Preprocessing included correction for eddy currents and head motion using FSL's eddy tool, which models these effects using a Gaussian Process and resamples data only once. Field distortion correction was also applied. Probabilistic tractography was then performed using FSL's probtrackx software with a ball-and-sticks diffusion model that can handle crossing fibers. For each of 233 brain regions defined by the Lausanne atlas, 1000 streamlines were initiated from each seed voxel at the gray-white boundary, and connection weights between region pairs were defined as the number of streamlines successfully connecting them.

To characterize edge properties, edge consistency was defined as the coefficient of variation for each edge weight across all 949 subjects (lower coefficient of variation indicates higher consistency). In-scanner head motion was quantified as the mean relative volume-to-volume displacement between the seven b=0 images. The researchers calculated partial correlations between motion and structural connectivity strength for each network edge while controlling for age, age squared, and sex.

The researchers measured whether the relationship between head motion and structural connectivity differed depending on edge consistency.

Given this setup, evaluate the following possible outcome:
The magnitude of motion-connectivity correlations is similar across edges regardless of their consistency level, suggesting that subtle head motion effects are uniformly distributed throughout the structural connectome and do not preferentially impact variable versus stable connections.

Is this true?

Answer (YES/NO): NO